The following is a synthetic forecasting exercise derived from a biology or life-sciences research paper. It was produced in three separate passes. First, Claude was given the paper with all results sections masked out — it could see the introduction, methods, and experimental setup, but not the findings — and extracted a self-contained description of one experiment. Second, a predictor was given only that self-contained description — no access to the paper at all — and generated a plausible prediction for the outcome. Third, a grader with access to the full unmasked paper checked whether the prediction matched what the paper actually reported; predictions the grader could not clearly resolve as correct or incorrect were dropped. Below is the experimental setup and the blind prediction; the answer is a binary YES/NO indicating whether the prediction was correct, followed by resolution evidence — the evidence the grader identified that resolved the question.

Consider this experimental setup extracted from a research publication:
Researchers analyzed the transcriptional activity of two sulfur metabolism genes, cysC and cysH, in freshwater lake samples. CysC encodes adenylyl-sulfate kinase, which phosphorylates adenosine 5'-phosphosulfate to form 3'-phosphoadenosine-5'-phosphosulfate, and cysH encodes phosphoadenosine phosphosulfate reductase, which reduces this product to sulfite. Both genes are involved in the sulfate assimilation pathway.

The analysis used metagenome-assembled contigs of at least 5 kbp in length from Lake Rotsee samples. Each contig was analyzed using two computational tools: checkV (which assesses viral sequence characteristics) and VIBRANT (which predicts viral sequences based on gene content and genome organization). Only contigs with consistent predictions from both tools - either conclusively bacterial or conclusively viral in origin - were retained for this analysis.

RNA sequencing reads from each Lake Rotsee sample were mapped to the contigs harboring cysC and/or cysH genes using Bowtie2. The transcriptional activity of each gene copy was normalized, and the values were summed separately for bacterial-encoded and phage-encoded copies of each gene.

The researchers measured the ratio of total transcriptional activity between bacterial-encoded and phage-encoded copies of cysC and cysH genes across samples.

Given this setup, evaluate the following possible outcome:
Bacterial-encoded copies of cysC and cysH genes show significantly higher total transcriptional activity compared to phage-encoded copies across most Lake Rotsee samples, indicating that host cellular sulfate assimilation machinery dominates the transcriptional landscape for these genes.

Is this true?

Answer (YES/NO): NO